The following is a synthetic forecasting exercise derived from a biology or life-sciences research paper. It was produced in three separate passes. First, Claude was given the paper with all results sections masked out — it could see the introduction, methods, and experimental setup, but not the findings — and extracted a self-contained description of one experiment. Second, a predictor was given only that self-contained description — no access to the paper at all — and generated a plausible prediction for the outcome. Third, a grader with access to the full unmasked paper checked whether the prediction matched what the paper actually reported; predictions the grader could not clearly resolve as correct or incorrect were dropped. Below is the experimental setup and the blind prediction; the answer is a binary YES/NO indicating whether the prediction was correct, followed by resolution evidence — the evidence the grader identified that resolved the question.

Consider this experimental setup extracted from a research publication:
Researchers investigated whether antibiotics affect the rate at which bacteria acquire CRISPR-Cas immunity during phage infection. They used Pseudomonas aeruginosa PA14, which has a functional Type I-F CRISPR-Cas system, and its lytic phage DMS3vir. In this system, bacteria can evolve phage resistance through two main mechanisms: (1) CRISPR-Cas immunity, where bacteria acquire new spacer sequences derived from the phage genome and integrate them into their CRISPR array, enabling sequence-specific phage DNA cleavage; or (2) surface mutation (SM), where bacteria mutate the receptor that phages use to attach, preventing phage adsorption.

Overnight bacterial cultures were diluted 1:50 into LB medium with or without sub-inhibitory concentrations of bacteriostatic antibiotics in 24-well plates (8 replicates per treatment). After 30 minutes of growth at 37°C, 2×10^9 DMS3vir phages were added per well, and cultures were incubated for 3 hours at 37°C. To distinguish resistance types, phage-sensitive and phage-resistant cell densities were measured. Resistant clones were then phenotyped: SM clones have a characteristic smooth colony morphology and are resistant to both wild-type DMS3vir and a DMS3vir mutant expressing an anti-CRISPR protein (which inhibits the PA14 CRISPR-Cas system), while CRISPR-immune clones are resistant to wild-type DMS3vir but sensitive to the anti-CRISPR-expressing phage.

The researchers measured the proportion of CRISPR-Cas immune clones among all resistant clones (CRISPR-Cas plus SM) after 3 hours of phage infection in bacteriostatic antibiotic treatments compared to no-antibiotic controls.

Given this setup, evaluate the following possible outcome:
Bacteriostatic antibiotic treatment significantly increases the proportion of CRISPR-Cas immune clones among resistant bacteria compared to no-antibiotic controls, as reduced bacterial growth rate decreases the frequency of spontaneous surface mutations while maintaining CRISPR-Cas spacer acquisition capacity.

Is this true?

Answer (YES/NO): NO